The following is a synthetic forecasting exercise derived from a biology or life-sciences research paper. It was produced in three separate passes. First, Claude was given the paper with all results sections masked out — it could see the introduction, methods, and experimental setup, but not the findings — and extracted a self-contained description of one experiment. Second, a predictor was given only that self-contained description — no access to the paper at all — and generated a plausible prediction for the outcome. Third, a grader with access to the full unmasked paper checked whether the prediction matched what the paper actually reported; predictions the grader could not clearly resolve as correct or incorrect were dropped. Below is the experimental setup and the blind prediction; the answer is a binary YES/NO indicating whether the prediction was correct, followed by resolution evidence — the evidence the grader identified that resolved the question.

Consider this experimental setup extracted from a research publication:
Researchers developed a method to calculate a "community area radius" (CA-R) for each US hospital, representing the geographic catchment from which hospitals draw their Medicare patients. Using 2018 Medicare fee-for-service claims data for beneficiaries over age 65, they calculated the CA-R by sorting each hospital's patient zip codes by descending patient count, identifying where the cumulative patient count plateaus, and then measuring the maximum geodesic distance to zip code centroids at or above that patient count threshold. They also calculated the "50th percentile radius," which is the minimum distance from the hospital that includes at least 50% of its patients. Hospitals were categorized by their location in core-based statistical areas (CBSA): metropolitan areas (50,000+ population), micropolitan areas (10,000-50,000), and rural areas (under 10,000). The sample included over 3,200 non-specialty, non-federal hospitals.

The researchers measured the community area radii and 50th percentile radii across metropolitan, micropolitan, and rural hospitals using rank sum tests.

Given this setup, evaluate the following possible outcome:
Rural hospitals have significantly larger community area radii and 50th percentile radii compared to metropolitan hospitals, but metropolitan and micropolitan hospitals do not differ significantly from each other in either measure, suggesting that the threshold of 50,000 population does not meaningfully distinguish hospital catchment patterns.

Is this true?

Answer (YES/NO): NO